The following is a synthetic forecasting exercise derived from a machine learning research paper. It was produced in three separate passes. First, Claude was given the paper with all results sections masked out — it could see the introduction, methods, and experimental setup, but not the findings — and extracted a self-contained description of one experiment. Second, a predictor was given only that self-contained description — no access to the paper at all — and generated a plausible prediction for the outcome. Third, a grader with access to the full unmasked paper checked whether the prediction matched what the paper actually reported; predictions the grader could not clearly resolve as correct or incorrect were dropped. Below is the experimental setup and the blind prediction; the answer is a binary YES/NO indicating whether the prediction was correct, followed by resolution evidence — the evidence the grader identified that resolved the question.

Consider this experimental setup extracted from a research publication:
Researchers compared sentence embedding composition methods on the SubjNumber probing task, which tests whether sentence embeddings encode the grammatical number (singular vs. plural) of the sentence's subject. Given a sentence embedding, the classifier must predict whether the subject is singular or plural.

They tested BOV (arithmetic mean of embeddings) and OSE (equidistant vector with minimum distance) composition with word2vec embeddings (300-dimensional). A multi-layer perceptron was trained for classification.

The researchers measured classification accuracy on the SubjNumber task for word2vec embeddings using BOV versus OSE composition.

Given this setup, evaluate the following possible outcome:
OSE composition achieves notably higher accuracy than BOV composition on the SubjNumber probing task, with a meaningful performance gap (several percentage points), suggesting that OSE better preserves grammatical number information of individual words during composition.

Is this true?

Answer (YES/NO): NO